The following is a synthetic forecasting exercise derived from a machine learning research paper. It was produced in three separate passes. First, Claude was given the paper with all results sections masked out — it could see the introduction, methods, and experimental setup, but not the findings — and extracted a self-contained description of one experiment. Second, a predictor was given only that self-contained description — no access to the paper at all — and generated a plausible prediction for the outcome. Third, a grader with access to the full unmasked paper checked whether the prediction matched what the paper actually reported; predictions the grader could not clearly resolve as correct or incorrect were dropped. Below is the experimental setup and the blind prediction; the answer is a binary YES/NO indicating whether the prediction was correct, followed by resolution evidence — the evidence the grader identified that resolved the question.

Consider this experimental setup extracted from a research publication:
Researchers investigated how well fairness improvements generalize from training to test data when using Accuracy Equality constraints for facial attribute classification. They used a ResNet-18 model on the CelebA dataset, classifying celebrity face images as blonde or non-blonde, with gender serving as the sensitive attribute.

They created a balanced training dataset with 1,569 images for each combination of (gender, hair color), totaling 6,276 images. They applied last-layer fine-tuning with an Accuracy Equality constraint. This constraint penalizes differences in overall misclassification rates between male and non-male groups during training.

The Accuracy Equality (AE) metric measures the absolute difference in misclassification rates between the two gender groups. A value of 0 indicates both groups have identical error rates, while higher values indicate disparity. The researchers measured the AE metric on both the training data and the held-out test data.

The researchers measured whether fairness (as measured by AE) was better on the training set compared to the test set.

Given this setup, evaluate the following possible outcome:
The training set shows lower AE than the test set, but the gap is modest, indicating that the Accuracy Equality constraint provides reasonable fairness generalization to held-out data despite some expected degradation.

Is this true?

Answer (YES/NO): NO